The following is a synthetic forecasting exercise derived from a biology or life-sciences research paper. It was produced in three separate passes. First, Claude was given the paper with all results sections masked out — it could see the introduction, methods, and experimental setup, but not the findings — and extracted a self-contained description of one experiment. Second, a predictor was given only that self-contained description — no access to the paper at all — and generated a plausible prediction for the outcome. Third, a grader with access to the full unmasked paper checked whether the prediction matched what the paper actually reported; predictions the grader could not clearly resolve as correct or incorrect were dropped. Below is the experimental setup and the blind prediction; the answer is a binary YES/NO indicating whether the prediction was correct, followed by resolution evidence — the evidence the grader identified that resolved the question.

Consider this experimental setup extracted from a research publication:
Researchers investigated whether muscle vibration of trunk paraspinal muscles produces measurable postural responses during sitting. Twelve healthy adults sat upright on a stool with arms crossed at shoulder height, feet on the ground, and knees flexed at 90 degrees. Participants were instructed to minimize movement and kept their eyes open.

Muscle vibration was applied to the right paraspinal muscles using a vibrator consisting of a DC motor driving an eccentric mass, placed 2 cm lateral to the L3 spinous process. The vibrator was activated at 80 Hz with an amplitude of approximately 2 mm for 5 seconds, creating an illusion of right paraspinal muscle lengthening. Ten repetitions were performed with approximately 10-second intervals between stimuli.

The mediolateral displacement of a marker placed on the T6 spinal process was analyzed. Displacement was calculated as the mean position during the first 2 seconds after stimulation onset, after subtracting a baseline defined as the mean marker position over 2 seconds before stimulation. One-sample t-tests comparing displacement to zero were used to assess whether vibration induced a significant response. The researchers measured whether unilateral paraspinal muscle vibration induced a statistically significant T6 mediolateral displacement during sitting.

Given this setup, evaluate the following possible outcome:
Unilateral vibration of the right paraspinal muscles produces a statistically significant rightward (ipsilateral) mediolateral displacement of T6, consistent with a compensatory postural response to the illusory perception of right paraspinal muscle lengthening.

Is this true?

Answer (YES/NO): YES